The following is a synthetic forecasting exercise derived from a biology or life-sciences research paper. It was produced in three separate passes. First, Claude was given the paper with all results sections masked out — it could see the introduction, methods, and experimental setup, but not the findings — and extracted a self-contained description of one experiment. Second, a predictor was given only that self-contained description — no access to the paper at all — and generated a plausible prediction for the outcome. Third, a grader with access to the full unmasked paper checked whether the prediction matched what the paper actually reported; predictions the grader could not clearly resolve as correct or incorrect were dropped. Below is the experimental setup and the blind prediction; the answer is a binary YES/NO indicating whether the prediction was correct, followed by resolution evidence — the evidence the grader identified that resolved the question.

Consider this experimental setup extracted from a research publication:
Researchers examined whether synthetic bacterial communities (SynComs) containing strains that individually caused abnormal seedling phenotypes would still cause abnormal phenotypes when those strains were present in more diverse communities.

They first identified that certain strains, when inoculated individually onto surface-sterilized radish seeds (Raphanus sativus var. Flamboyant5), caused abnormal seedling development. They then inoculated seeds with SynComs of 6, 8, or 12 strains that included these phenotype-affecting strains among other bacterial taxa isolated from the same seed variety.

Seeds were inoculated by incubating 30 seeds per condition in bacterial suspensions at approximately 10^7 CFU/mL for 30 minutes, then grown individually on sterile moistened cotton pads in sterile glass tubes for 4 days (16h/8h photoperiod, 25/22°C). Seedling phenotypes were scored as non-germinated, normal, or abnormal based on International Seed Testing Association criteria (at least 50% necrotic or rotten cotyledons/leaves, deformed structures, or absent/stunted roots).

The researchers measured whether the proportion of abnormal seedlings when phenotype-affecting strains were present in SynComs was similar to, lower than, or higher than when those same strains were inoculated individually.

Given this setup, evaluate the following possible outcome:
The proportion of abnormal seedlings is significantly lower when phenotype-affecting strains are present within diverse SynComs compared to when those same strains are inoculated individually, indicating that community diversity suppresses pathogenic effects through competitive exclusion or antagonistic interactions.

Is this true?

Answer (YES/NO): NO